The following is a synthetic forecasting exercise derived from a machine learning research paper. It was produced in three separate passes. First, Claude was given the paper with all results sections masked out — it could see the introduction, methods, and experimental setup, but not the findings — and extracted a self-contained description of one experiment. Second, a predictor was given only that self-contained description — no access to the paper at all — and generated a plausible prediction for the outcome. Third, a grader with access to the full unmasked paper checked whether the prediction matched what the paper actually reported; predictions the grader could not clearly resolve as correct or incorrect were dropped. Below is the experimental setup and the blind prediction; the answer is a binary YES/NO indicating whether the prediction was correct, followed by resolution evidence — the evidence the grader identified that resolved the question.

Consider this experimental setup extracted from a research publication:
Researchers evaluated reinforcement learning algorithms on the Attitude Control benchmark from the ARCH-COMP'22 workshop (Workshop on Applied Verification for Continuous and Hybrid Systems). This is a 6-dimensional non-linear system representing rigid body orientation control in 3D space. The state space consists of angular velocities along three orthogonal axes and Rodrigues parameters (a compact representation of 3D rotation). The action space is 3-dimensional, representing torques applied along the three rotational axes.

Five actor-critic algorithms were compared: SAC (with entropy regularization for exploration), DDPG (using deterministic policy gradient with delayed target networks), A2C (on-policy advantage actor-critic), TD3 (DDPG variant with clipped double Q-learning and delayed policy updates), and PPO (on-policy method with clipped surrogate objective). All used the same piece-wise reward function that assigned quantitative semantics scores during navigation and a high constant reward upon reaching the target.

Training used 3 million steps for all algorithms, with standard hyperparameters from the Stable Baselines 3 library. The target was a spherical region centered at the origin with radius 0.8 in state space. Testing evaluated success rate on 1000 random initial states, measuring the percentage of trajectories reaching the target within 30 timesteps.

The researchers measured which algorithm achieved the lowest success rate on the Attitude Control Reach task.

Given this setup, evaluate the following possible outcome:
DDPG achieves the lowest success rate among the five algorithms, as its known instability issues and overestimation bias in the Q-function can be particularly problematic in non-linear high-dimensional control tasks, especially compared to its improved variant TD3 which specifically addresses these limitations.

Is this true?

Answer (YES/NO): NO